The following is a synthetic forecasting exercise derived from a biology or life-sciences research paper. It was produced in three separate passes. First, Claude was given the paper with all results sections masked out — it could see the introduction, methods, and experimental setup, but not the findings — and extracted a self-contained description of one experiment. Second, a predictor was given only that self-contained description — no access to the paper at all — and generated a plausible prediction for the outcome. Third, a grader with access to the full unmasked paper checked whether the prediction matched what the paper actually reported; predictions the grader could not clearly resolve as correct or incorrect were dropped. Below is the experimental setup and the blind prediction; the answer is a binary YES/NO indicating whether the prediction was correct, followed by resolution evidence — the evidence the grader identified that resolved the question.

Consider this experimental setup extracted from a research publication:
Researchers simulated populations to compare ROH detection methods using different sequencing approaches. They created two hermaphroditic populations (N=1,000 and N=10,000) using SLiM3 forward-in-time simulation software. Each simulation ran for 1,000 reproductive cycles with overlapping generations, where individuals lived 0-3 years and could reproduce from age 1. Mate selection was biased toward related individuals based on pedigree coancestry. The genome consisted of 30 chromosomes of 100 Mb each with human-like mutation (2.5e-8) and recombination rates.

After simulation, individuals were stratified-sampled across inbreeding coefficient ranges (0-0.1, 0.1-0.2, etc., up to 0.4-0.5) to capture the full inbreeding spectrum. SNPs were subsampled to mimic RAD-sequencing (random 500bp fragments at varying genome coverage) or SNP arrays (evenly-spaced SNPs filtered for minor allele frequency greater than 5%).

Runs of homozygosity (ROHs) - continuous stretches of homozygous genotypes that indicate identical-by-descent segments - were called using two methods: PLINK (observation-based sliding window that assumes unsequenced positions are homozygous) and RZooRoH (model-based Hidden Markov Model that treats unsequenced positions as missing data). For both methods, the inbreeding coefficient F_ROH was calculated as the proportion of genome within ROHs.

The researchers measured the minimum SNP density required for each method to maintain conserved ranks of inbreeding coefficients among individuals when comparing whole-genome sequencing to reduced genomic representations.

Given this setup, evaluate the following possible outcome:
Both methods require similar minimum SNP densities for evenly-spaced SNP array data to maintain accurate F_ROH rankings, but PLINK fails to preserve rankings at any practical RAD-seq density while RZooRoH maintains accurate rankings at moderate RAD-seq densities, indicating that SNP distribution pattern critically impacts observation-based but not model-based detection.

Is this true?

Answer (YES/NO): NO